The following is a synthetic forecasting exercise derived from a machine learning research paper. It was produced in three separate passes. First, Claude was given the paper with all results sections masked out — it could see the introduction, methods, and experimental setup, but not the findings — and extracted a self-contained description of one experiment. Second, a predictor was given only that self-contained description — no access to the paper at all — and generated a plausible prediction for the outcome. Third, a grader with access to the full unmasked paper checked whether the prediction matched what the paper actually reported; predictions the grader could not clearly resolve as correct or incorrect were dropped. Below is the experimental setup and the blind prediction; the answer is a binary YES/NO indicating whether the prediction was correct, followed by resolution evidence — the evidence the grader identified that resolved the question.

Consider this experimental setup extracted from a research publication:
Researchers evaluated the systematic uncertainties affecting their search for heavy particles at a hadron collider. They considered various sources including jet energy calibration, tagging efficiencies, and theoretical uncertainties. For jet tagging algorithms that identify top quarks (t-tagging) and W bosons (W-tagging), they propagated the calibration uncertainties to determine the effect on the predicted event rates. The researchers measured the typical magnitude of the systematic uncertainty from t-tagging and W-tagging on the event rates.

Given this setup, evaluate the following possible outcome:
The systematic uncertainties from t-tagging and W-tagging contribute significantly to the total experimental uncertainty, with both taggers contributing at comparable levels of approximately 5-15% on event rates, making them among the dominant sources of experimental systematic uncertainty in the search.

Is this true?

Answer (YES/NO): YES